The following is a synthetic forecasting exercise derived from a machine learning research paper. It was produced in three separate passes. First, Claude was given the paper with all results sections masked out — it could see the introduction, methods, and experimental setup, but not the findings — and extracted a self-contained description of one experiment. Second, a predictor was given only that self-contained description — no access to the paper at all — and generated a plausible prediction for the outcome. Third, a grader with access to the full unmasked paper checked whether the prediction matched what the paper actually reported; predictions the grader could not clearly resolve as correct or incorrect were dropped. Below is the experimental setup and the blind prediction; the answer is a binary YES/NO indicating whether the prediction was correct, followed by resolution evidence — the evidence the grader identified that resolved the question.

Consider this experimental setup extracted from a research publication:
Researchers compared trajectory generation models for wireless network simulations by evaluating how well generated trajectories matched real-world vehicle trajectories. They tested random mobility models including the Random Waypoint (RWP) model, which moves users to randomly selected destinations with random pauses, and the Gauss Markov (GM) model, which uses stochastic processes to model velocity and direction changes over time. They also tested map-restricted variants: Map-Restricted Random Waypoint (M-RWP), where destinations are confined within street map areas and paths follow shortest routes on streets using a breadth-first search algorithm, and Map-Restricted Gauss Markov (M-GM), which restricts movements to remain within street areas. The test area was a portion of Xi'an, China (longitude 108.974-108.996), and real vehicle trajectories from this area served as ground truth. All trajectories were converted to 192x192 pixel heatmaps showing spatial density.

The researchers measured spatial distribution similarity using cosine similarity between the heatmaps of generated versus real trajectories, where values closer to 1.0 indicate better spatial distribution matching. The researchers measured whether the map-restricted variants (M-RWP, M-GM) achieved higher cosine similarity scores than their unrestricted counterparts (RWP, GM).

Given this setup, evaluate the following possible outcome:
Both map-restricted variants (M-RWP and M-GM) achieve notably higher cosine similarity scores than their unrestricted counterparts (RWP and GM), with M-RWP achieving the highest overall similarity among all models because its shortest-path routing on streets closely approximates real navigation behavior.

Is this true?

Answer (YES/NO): NO